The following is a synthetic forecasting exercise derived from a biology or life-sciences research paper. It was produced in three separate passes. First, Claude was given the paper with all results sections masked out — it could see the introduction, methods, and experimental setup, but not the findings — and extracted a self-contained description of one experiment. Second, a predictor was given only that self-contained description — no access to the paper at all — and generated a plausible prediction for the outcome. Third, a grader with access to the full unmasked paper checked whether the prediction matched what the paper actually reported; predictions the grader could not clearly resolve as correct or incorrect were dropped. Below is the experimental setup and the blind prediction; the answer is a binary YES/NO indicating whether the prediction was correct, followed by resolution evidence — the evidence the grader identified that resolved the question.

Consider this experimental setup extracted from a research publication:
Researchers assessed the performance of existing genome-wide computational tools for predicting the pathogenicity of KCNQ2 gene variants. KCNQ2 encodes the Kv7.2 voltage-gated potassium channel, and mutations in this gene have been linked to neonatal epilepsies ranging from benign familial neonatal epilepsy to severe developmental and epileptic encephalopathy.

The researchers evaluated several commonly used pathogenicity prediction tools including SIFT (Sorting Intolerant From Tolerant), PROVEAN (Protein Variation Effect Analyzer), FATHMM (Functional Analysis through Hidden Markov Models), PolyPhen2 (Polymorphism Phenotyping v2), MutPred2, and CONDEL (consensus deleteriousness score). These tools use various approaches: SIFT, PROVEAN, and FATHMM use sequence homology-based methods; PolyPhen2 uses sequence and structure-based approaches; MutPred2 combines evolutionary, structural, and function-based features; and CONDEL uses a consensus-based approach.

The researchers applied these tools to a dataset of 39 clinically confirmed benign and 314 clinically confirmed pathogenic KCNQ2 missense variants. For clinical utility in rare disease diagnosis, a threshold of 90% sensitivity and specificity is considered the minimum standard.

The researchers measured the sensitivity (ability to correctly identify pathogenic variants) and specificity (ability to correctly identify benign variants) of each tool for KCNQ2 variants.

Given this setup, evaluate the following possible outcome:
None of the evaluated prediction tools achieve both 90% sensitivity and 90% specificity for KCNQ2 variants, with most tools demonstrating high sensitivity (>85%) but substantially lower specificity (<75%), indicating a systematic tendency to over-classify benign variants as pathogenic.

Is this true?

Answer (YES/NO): YES